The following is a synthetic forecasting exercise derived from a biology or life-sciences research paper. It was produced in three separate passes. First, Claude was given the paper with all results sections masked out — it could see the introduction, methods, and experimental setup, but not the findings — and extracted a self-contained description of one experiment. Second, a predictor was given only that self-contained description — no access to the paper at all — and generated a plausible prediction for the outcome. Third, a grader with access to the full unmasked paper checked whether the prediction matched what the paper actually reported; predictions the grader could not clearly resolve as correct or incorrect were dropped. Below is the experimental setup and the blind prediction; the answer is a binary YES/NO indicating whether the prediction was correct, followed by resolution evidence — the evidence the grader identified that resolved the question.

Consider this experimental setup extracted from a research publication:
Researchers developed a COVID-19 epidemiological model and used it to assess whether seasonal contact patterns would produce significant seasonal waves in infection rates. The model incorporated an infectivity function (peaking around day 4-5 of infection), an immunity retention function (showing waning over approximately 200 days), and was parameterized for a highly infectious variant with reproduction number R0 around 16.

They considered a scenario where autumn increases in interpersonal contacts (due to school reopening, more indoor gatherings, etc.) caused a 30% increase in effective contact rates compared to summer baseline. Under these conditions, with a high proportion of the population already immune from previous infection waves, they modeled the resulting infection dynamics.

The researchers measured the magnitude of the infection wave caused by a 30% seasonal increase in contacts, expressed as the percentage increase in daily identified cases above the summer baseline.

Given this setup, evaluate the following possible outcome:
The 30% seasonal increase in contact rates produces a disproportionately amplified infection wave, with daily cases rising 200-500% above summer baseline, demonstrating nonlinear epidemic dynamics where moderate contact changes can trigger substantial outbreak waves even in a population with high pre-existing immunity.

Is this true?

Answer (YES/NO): NO